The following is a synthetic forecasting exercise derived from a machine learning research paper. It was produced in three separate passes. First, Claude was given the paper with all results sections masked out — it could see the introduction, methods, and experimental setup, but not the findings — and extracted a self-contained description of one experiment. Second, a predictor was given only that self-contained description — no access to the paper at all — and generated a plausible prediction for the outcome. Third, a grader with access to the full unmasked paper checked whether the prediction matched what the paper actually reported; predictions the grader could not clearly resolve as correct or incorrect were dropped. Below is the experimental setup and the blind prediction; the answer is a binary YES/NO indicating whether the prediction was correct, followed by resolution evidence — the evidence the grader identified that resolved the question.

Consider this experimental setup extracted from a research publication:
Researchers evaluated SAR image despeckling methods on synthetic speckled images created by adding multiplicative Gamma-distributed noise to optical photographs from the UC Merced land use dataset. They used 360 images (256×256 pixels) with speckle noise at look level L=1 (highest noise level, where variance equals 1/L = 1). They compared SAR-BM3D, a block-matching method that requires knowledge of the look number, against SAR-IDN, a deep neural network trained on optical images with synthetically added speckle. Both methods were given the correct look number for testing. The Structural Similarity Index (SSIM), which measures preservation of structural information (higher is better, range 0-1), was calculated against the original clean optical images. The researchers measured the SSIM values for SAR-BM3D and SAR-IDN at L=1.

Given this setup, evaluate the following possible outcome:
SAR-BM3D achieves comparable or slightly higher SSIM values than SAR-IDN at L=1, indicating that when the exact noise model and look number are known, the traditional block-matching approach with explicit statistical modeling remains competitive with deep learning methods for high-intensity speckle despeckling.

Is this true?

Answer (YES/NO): YES